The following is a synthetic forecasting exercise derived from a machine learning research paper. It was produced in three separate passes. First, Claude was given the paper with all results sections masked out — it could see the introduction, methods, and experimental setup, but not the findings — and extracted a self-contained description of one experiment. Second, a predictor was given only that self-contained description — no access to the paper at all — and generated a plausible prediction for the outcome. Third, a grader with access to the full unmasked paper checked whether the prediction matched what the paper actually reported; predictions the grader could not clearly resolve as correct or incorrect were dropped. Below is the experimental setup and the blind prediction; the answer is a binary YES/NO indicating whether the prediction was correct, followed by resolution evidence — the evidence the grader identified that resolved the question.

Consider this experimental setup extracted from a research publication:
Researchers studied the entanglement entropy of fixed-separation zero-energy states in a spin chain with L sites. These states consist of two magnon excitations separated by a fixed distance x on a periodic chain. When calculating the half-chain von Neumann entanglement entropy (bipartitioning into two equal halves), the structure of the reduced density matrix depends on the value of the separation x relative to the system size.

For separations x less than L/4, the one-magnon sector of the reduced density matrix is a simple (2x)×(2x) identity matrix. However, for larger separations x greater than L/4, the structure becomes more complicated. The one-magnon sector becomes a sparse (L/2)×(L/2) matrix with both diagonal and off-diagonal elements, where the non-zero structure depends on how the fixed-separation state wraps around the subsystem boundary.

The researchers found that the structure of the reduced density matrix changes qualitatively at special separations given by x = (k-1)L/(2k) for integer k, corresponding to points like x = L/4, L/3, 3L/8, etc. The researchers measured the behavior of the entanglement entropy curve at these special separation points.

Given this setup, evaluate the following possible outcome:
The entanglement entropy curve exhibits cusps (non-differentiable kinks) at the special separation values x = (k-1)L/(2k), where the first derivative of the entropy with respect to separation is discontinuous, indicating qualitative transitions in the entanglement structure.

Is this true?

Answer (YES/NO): YES